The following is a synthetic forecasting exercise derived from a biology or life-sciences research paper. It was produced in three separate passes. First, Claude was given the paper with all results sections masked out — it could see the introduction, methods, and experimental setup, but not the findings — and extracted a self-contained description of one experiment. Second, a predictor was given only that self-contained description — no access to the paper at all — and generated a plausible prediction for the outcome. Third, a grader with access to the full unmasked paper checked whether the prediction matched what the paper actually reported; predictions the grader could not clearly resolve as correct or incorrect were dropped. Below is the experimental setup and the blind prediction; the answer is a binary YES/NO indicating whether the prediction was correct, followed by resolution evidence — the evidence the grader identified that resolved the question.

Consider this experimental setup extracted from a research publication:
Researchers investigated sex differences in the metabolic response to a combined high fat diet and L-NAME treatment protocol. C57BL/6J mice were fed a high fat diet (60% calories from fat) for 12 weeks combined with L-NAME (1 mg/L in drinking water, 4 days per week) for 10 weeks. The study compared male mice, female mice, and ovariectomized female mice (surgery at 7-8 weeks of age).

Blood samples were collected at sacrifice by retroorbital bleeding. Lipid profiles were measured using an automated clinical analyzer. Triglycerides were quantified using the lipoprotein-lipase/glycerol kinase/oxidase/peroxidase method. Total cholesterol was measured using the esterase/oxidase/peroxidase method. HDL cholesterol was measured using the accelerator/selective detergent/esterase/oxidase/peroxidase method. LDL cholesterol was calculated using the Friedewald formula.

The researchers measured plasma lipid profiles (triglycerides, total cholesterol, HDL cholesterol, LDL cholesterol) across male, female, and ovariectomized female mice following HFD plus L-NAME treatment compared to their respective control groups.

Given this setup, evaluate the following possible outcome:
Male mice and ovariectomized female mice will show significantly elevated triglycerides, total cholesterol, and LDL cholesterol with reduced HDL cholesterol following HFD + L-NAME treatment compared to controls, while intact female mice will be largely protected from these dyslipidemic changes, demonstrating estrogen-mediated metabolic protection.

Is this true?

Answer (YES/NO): NO